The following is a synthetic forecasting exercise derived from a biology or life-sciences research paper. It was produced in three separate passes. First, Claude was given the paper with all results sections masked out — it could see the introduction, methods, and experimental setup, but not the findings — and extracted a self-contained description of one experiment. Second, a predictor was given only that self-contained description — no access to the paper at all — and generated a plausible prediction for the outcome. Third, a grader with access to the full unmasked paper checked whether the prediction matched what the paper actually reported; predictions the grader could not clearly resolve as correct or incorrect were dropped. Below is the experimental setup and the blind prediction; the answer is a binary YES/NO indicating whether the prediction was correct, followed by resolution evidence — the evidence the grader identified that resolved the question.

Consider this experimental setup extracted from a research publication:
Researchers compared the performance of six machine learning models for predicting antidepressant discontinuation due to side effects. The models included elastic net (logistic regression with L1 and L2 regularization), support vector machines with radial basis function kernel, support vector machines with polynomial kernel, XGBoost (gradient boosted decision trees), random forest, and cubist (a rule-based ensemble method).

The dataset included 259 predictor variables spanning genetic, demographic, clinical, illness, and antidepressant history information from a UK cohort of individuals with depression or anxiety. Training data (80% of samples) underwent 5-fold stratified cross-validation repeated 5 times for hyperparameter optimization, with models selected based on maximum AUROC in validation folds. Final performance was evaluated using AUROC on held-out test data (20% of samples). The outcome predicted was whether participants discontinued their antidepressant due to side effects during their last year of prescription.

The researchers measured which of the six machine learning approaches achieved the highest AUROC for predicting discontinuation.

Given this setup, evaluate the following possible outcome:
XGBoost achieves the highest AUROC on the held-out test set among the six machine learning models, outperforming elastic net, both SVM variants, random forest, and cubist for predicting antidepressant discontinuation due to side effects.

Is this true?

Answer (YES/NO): NO